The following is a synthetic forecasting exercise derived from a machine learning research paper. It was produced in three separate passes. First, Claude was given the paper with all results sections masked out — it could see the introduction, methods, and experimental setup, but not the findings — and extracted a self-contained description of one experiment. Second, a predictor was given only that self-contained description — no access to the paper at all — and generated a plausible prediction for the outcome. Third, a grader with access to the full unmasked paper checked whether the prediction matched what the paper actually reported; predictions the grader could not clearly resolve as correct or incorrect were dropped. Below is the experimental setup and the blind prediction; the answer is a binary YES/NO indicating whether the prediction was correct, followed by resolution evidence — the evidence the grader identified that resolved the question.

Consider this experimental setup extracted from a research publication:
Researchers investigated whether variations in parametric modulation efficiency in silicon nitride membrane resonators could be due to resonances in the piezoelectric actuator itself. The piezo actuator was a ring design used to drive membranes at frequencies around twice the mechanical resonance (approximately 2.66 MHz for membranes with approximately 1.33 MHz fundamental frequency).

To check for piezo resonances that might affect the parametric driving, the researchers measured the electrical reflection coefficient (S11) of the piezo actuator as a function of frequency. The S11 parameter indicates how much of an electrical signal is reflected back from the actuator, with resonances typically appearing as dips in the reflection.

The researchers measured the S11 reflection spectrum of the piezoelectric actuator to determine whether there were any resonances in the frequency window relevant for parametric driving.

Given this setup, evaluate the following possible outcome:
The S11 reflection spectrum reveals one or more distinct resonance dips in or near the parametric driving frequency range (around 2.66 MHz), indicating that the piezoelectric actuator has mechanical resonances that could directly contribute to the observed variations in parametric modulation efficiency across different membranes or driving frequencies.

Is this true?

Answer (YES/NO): NO